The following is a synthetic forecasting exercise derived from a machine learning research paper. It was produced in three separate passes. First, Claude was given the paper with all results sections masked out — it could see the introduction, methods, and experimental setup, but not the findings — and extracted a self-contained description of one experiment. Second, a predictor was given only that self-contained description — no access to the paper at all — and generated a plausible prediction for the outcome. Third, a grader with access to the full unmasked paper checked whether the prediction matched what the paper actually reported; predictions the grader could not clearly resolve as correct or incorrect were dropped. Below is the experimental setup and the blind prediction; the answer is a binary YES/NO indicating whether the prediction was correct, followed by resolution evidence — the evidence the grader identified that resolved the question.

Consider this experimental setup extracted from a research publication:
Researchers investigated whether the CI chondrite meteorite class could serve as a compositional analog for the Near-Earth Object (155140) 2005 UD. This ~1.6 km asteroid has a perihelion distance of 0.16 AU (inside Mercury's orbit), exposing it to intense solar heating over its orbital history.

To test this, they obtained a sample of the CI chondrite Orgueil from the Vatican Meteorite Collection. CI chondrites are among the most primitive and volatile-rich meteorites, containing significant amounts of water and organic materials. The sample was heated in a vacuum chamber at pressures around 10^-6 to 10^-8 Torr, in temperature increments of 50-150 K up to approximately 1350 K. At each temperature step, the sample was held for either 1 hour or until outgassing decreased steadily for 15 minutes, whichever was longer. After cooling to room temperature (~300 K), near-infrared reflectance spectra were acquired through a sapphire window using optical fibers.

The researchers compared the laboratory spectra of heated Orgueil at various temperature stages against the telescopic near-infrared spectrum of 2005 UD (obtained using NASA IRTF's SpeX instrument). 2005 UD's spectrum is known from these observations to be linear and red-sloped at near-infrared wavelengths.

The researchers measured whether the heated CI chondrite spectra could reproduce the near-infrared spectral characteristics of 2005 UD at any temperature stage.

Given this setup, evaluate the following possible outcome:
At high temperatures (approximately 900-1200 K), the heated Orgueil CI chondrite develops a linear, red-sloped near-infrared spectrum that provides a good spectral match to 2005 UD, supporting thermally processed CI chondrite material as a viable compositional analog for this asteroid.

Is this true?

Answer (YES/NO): NO